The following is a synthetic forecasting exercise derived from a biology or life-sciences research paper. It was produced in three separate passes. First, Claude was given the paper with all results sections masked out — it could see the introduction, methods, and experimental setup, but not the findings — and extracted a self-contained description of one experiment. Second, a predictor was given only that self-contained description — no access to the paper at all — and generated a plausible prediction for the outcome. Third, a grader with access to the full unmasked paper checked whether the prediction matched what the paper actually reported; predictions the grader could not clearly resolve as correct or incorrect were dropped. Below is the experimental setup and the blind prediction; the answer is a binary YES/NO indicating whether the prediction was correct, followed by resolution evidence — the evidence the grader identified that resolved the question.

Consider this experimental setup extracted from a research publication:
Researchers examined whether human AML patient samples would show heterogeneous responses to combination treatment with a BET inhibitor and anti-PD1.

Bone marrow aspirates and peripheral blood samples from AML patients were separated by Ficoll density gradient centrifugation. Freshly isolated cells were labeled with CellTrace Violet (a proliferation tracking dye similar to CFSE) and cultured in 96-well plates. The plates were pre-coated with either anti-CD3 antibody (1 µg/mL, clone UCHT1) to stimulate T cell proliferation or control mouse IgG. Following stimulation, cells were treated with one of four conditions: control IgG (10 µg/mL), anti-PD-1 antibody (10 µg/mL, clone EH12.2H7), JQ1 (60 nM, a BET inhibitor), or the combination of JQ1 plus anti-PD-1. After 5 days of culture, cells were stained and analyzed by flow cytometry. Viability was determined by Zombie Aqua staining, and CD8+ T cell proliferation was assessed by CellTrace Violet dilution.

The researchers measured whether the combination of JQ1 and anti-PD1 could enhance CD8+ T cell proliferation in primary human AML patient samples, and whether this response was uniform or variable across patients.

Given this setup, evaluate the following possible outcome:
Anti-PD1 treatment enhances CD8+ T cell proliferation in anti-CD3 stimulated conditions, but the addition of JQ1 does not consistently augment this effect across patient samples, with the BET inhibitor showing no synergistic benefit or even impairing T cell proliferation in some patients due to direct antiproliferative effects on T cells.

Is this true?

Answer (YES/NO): NO